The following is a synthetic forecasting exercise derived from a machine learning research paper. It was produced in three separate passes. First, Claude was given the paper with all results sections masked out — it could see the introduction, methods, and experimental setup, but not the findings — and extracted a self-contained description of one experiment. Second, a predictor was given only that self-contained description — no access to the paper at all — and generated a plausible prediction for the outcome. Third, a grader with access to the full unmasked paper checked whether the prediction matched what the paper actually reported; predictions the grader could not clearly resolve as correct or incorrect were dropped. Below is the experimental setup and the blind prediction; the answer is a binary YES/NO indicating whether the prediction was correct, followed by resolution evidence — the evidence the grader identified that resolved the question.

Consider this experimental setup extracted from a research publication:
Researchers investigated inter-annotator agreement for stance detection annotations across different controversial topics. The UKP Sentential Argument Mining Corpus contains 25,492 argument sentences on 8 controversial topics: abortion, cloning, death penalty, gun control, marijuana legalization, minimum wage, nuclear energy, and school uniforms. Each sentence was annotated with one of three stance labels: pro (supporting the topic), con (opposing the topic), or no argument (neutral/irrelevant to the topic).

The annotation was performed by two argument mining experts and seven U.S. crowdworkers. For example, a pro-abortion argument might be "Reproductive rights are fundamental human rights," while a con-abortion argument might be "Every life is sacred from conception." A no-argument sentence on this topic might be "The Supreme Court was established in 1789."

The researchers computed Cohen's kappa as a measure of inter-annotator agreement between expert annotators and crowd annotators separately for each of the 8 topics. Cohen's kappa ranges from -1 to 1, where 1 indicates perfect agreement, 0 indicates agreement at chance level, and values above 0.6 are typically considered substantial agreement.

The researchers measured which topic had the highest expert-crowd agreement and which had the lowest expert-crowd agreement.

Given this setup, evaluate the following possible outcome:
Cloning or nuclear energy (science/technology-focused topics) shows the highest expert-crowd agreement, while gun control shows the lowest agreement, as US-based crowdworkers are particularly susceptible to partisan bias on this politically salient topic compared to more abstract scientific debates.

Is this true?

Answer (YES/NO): NO